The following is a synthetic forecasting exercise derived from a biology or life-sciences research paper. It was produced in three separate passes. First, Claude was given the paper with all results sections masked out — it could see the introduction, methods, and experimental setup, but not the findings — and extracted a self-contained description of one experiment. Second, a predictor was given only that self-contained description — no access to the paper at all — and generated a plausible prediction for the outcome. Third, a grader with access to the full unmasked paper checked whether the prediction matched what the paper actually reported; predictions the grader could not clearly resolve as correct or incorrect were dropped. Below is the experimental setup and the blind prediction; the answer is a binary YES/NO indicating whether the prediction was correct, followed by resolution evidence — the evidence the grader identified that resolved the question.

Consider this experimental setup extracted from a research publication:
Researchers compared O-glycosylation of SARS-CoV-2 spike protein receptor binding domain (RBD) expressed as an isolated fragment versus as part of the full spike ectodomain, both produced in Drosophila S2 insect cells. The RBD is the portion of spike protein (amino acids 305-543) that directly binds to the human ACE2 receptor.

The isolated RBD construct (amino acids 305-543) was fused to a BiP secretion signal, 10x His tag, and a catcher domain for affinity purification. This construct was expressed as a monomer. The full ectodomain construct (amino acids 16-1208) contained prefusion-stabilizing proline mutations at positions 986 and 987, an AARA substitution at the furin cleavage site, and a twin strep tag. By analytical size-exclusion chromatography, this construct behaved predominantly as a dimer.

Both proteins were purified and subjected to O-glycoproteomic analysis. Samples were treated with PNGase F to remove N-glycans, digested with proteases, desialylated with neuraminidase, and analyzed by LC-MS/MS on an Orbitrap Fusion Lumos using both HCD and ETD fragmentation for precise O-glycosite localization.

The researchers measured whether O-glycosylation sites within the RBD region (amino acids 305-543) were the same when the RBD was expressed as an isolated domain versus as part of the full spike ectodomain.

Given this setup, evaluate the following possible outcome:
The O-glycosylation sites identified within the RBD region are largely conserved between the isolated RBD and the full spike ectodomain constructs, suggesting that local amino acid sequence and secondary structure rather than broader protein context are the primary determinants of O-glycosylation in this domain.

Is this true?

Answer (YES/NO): NO